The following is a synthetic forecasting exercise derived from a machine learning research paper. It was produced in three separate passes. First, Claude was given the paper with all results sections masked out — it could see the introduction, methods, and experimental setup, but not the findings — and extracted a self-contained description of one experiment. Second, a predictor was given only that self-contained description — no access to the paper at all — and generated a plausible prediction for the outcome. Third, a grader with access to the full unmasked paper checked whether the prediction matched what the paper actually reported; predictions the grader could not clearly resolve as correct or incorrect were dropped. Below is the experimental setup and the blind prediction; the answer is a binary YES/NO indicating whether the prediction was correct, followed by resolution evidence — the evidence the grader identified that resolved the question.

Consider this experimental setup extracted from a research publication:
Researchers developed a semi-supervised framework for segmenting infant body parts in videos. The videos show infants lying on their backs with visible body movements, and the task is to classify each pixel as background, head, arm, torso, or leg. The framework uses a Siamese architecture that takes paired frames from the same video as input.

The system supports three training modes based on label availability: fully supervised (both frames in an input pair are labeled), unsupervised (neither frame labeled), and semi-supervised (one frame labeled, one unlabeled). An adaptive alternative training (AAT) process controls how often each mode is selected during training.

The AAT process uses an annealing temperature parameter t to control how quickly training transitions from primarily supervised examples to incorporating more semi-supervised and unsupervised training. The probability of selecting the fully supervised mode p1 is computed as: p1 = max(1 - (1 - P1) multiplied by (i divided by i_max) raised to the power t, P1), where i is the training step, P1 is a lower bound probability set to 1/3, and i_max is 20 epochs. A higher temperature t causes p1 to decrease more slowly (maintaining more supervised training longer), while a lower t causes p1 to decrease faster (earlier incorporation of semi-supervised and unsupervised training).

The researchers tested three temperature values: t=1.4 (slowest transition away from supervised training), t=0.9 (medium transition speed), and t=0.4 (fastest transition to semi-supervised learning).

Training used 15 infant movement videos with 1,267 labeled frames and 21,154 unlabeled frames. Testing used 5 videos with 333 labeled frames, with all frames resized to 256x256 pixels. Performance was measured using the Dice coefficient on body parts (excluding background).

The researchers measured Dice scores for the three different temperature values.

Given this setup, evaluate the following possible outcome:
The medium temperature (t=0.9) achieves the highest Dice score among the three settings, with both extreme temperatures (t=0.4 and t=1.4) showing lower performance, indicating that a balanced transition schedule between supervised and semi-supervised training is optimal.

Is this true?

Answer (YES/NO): NO